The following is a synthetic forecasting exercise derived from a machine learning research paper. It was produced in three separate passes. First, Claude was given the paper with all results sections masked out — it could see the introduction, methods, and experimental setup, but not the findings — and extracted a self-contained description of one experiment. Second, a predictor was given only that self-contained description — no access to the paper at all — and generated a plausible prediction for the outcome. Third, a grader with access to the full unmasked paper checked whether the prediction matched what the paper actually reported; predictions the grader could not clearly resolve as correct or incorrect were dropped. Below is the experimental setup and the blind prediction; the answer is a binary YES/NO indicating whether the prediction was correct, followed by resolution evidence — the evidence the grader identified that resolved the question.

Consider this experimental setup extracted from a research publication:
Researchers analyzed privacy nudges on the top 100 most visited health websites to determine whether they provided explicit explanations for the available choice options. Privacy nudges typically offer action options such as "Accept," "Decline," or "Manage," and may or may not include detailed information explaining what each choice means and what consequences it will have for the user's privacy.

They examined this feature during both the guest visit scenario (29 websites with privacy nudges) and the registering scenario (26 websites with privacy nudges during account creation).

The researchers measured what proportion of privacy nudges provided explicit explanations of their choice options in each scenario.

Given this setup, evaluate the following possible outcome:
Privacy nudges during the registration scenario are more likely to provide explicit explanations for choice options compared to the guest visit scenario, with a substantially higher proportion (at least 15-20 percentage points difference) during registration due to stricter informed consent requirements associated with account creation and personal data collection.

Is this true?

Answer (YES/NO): NO